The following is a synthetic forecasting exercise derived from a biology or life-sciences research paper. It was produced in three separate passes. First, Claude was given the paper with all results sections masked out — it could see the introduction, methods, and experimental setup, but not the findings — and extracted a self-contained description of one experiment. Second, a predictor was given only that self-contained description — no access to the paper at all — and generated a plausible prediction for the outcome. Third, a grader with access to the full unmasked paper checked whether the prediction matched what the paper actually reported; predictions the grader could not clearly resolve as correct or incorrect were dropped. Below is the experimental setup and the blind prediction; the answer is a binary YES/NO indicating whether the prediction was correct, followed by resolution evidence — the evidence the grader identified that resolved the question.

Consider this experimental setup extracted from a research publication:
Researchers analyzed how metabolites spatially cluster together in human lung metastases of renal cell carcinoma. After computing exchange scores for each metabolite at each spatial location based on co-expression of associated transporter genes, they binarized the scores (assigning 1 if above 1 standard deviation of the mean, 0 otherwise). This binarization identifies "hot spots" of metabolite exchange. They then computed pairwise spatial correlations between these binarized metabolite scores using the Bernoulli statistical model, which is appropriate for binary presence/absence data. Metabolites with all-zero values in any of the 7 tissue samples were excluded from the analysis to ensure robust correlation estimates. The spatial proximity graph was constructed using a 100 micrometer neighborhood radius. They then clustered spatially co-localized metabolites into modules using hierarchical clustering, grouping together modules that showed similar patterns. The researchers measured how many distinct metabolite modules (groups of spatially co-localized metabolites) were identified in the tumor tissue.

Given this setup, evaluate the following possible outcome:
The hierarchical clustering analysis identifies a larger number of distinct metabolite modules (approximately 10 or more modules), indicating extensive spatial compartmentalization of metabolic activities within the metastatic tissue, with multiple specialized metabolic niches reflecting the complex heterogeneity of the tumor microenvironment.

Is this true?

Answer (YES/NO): NO